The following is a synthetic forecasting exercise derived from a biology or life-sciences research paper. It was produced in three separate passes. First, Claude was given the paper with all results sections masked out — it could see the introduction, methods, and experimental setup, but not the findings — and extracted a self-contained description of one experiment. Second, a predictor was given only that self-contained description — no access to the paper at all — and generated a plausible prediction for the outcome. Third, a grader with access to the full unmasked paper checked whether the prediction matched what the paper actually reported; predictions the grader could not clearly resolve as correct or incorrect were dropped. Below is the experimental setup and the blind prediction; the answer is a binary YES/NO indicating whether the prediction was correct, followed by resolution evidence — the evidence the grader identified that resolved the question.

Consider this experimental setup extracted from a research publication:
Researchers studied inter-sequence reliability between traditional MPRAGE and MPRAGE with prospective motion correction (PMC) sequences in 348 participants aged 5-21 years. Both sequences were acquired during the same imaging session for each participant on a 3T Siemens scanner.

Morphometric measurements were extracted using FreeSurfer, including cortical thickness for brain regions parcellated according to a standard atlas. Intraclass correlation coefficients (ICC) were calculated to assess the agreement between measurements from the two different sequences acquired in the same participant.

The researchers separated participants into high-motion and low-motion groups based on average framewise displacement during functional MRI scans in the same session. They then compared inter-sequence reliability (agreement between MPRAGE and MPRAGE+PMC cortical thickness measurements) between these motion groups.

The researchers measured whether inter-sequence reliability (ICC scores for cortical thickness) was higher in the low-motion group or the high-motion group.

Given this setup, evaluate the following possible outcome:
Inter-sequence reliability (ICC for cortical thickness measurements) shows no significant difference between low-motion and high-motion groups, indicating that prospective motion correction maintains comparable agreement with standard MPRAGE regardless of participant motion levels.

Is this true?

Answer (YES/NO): NO